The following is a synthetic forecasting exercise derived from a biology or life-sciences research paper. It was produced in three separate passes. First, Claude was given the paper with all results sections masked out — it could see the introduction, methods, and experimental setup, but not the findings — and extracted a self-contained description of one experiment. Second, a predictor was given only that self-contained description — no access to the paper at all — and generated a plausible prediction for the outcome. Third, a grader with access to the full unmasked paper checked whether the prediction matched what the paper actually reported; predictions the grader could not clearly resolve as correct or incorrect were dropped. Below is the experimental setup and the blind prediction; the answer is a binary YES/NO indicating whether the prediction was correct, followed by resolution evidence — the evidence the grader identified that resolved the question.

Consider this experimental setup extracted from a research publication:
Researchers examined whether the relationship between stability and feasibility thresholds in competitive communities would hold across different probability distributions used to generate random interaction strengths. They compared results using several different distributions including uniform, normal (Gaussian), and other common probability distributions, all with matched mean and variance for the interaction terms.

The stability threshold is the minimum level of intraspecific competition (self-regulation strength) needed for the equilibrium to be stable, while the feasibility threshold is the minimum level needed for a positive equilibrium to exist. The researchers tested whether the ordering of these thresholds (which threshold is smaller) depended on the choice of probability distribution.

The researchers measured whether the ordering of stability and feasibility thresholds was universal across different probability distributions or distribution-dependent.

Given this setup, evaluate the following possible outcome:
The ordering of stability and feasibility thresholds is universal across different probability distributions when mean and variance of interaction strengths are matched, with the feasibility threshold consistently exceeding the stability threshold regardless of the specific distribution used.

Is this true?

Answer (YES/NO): YES